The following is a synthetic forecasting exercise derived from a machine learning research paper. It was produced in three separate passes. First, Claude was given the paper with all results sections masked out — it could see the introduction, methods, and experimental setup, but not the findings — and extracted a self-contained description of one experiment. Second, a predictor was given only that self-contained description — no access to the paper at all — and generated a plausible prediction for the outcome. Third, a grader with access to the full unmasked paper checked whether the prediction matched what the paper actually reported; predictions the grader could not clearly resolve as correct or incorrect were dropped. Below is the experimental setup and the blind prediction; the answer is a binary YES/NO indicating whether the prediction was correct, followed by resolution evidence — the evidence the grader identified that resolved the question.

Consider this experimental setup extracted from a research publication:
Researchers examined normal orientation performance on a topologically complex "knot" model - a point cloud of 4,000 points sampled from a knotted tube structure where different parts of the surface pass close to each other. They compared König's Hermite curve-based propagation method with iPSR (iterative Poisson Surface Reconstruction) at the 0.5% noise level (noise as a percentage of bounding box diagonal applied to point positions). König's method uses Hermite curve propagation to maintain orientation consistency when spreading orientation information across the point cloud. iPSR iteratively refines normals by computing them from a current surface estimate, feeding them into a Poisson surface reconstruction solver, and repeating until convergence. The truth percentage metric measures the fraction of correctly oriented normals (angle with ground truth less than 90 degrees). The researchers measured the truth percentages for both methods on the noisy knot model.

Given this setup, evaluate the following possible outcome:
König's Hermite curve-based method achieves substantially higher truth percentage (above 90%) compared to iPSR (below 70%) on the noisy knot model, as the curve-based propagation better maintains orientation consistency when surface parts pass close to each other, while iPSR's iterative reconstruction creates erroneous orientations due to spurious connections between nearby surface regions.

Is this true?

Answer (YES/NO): NO